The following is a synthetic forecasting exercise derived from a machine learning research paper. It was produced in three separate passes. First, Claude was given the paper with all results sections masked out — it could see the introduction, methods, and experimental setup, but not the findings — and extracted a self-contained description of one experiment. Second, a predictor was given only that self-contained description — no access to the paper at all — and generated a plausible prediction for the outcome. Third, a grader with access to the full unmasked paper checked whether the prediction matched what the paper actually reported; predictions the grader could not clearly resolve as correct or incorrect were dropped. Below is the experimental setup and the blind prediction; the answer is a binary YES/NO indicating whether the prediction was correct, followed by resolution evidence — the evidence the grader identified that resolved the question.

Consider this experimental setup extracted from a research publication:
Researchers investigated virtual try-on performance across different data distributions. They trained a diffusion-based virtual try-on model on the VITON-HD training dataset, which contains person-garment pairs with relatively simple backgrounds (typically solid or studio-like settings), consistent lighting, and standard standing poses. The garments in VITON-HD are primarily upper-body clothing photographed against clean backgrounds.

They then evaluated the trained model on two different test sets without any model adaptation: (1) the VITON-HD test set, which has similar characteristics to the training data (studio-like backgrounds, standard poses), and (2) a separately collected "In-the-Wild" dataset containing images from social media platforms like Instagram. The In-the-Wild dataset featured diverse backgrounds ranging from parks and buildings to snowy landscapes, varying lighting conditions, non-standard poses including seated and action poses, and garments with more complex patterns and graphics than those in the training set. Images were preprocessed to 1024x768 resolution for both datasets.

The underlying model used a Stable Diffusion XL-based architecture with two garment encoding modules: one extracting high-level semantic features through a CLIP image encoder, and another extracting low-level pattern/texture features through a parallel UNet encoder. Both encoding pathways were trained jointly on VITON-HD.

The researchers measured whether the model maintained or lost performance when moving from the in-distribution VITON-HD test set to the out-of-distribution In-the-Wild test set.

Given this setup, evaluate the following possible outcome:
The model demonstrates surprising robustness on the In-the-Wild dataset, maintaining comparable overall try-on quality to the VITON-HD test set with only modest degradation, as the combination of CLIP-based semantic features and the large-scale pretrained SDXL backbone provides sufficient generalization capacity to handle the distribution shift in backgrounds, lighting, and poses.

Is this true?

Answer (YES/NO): NO